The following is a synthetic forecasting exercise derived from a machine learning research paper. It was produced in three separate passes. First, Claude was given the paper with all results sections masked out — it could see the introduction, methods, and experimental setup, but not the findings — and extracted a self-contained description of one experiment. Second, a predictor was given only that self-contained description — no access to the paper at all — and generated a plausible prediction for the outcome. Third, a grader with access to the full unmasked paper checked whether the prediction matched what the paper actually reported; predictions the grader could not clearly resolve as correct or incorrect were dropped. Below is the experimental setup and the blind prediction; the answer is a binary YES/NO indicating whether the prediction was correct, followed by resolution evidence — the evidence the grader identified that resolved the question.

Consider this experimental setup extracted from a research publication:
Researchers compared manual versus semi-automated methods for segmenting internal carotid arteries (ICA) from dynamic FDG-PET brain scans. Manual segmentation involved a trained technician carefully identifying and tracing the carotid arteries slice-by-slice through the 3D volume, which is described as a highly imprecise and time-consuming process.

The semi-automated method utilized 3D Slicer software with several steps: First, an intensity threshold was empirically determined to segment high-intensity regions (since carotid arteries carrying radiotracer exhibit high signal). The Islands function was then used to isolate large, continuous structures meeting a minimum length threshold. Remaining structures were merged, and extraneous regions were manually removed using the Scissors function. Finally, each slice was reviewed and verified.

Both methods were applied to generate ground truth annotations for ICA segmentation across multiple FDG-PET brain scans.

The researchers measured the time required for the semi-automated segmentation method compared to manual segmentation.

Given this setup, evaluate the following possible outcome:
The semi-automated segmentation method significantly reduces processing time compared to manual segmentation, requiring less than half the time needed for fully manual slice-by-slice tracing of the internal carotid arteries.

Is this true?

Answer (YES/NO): YES